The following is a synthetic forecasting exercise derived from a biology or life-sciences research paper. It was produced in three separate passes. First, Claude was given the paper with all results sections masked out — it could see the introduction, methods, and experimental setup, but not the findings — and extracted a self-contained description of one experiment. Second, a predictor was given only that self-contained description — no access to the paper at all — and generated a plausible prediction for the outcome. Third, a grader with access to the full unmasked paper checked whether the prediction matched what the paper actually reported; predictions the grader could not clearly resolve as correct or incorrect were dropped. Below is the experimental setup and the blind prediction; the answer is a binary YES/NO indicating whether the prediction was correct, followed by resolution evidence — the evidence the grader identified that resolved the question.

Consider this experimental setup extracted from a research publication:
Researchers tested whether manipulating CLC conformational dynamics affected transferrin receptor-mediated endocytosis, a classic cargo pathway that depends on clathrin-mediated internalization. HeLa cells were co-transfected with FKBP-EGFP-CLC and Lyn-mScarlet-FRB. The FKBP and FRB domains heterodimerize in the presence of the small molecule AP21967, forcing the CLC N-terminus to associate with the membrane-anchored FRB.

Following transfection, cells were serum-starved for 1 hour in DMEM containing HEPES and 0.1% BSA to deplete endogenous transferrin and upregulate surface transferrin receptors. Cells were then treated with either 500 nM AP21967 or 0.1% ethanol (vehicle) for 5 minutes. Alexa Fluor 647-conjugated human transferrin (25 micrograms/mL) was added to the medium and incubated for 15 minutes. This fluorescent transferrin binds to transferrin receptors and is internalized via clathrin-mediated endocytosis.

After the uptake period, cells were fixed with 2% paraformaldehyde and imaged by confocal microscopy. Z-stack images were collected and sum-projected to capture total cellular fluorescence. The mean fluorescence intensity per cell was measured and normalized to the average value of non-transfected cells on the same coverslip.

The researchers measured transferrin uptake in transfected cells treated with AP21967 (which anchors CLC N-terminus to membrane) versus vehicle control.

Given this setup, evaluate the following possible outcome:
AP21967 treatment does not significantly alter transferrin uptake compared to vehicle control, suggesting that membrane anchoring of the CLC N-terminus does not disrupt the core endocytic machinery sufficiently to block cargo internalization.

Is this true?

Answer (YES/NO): NO